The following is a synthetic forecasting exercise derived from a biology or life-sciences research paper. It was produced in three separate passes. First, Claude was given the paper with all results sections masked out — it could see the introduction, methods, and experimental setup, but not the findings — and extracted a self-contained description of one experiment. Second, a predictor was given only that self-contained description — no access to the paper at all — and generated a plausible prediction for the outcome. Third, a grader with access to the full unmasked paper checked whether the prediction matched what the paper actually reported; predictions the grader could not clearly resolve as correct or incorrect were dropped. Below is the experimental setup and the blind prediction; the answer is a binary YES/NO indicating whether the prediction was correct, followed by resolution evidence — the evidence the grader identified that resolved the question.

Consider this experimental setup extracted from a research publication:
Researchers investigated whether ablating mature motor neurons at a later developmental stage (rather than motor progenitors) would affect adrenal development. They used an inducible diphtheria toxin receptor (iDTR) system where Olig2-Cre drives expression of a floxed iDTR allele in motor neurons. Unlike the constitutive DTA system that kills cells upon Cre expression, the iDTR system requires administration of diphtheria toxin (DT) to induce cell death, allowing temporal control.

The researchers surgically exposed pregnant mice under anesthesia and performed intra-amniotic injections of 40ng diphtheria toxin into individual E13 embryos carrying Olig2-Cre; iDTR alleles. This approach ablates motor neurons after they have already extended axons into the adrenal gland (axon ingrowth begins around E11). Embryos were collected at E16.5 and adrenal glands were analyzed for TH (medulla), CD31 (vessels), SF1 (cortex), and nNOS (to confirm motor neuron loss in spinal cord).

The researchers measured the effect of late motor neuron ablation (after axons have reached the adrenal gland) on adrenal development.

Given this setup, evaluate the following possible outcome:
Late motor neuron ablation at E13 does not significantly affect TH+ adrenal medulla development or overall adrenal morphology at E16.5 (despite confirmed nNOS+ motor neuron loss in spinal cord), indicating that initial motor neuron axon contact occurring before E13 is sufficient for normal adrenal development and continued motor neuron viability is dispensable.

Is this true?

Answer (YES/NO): YES